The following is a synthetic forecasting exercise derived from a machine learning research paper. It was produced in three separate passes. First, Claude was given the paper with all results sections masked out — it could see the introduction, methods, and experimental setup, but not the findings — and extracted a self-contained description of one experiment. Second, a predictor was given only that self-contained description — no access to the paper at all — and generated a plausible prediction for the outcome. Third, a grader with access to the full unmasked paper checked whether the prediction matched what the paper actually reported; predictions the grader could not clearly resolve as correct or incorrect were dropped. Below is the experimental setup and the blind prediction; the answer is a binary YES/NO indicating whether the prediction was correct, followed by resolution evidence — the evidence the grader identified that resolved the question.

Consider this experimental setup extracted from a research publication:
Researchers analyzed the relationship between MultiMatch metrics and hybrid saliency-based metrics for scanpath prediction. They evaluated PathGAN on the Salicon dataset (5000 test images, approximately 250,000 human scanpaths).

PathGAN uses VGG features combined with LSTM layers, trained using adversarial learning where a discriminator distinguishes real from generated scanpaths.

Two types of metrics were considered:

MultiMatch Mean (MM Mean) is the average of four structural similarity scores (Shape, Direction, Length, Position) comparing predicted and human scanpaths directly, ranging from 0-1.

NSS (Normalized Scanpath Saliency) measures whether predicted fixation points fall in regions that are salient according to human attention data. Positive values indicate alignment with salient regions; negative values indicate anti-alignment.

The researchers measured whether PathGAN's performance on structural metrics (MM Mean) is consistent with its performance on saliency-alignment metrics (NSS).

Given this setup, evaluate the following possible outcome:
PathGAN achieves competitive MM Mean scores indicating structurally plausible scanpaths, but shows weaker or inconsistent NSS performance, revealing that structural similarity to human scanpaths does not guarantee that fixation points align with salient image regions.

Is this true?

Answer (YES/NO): YES